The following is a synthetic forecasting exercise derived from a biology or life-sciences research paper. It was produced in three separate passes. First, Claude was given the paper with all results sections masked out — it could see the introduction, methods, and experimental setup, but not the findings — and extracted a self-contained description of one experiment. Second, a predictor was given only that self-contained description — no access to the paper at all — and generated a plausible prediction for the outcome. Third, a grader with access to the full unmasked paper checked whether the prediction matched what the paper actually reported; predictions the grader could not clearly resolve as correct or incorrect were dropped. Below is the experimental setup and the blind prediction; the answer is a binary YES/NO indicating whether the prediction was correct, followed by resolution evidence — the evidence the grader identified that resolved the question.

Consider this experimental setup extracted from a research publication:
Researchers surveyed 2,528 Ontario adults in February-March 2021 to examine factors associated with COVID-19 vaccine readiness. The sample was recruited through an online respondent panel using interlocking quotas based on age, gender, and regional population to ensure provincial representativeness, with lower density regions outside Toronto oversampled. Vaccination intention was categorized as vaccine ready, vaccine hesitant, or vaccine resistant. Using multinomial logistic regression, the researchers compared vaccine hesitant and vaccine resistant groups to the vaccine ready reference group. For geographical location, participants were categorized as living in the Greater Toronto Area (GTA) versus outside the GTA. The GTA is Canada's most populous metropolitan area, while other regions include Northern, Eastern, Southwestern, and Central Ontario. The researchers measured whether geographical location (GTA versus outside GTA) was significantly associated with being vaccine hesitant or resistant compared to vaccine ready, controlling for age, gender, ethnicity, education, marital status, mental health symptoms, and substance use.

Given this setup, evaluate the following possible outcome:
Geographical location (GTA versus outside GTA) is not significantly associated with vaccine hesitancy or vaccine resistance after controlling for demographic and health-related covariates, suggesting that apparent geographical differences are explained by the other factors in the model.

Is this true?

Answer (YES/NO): YES